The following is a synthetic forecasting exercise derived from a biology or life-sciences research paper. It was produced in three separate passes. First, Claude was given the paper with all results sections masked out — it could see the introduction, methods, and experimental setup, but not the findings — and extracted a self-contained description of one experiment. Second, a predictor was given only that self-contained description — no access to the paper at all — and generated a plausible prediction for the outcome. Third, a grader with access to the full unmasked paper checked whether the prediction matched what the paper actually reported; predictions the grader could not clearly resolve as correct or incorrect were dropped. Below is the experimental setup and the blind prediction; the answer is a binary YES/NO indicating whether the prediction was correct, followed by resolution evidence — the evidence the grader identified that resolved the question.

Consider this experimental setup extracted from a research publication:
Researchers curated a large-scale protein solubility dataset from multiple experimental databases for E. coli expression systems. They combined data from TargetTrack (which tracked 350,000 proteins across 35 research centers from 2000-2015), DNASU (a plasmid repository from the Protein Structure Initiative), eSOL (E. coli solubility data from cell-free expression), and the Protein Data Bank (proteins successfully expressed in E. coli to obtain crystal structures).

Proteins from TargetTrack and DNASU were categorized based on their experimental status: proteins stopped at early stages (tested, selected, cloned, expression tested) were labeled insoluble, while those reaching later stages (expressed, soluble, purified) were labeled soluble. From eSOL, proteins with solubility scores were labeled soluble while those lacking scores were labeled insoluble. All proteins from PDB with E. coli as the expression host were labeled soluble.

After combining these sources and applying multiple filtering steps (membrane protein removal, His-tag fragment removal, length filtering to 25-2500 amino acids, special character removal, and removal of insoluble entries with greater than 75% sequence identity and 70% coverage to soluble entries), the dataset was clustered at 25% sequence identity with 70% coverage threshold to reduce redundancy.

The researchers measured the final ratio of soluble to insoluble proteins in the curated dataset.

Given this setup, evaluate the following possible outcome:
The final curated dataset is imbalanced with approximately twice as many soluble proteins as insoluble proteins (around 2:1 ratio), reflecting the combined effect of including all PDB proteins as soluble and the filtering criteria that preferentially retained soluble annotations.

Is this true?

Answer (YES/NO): NO